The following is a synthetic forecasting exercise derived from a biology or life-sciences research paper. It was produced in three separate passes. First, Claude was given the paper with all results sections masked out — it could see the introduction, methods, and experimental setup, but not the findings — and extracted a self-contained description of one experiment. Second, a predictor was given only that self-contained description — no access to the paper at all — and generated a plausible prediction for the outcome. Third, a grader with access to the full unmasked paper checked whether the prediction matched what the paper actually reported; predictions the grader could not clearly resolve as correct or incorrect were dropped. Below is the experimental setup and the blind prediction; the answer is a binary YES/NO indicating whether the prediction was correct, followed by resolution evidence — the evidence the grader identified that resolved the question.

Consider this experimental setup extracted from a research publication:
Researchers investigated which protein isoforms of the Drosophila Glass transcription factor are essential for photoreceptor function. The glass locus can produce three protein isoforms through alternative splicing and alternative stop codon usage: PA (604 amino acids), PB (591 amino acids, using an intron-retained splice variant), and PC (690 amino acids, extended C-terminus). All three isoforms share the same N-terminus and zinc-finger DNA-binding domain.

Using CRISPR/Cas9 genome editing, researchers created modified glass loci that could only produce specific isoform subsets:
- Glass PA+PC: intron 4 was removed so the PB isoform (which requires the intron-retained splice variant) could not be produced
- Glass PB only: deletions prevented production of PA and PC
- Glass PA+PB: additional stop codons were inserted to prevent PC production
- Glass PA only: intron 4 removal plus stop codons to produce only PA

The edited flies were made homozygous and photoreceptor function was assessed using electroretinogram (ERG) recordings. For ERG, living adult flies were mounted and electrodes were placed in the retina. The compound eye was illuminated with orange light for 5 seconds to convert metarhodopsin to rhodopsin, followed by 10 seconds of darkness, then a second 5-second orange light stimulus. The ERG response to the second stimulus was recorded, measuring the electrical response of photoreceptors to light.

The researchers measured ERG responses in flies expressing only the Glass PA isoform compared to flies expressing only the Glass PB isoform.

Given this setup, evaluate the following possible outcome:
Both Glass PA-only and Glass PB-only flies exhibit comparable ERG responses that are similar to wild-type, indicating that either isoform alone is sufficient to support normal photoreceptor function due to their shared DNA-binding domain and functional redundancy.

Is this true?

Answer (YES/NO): NO